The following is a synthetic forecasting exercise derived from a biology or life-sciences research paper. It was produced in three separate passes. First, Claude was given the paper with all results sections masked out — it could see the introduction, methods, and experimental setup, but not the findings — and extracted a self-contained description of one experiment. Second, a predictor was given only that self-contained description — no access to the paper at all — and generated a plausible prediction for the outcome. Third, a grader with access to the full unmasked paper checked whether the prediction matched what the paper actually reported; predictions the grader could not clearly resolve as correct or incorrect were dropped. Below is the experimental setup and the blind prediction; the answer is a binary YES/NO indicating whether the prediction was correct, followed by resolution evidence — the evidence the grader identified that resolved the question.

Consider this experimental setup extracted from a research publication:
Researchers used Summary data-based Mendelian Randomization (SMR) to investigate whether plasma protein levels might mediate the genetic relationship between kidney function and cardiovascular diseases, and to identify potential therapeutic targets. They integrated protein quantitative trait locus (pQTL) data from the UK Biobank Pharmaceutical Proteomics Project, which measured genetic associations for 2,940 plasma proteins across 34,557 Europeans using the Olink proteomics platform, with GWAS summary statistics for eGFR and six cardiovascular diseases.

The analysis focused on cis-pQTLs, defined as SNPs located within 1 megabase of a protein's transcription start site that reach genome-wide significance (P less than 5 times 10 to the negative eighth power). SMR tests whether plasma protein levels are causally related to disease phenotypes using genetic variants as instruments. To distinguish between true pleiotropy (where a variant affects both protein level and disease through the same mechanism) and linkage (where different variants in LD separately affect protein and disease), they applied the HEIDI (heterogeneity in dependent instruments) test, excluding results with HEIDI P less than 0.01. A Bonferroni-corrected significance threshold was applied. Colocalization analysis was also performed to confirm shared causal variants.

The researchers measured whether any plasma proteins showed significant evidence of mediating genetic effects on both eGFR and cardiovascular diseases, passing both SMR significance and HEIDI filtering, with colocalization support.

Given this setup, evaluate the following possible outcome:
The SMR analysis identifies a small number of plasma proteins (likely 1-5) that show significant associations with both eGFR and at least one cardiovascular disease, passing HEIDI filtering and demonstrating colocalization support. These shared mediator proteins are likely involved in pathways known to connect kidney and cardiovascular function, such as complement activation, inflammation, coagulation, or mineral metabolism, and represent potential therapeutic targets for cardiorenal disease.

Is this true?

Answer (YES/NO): NO